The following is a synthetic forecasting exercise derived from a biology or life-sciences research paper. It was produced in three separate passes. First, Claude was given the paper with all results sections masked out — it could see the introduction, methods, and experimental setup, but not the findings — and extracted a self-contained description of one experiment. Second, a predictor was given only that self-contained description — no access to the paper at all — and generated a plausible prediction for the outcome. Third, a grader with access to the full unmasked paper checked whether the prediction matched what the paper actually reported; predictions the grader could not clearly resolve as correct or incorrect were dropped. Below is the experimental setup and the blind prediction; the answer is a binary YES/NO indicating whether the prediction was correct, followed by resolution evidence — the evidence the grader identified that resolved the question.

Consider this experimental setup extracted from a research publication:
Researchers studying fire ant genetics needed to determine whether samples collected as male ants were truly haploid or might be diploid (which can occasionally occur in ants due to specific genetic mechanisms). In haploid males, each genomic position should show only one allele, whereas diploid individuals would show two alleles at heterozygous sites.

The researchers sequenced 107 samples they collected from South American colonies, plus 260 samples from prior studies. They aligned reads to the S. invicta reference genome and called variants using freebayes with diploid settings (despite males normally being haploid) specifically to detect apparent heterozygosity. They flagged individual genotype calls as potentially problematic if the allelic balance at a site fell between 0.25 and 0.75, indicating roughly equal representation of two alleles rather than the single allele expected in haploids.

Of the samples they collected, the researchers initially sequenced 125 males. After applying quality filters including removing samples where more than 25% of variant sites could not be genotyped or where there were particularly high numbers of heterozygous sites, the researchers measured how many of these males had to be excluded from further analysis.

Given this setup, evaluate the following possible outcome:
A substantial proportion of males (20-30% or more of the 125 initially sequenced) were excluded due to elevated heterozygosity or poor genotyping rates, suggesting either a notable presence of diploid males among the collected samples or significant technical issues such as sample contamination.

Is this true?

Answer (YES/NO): NO